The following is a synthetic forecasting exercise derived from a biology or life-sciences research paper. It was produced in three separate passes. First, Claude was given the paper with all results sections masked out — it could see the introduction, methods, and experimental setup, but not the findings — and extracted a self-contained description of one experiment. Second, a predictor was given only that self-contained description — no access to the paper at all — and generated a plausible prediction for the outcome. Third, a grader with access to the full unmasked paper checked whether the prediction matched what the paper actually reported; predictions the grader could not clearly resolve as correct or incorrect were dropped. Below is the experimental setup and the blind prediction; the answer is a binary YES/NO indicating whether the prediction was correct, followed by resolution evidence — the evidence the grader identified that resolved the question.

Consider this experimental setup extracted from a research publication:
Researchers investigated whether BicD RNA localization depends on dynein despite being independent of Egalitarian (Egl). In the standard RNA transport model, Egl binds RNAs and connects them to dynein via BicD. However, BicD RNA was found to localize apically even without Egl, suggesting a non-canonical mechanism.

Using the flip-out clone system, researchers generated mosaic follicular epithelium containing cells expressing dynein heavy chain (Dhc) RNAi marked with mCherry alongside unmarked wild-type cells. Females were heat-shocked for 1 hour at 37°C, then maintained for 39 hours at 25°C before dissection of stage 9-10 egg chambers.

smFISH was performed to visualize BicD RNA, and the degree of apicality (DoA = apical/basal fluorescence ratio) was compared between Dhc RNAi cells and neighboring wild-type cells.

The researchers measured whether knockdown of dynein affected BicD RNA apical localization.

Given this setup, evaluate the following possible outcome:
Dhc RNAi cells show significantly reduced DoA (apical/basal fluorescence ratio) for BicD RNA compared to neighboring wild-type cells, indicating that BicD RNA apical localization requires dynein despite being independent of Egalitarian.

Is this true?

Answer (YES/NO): YES